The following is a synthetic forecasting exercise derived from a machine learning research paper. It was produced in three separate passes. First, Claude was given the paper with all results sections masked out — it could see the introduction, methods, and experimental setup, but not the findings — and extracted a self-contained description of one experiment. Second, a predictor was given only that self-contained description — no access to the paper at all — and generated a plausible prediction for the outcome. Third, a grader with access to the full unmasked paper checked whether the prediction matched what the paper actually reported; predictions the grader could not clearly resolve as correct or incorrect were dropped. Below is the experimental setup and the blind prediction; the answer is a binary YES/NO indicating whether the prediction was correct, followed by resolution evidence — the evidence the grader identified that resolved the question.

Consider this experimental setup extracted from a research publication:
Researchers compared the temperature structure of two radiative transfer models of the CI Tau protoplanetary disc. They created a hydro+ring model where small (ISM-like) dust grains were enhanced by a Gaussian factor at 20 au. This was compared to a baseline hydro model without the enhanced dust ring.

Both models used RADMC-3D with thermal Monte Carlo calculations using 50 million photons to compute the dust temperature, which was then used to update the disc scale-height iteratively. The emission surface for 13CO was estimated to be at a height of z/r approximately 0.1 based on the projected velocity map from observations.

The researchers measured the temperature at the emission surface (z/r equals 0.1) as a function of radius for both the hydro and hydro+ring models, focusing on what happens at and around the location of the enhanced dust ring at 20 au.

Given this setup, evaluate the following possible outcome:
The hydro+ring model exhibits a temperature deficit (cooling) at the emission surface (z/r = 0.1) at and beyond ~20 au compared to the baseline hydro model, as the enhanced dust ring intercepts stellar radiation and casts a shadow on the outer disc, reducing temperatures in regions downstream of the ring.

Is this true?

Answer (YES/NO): YES